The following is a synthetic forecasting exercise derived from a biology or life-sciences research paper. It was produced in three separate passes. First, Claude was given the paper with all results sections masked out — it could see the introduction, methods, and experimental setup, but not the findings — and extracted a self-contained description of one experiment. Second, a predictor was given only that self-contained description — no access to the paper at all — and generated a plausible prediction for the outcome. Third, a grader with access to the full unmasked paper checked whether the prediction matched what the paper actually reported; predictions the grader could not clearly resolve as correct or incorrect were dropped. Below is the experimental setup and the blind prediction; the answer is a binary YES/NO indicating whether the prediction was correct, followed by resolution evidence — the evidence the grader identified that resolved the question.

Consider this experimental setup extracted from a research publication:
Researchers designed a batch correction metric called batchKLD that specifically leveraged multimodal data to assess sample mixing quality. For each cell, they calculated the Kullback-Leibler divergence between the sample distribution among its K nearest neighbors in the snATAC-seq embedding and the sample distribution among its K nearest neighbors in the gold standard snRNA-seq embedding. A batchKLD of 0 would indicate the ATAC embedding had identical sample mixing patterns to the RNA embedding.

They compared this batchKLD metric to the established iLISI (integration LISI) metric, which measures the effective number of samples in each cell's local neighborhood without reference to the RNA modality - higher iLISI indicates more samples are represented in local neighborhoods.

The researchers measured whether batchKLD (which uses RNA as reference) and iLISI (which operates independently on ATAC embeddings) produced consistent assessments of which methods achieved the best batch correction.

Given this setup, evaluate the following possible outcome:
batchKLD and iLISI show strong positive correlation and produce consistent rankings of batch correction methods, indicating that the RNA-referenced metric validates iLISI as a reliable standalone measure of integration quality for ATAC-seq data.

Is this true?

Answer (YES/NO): NO